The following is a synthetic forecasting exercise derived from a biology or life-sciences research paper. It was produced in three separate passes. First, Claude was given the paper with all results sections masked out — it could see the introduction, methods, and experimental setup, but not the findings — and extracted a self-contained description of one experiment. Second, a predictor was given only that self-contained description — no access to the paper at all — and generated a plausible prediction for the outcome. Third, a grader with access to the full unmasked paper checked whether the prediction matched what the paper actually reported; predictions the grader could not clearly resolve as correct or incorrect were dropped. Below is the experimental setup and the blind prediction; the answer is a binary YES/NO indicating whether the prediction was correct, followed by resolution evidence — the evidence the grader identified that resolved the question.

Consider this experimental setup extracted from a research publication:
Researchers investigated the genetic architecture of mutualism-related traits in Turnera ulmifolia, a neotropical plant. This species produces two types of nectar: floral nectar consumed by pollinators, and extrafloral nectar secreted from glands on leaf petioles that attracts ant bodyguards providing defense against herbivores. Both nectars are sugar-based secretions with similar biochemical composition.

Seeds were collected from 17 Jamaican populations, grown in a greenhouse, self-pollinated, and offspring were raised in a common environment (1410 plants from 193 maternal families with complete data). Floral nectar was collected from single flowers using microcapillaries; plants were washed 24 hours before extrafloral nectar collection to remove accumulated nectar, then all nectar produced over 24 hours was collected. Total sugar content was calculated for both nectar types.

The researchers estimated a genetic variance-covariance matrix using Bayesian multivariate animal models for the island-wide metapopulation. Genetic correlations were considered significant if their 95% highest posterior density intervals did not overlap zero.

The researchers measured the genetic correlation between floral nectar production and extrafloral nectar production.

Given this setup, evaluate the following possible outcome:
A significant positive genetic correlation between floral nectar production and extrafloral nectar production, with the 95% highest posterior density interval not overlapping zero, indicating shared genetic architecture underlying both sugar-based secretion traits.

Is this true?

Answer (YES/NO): YES